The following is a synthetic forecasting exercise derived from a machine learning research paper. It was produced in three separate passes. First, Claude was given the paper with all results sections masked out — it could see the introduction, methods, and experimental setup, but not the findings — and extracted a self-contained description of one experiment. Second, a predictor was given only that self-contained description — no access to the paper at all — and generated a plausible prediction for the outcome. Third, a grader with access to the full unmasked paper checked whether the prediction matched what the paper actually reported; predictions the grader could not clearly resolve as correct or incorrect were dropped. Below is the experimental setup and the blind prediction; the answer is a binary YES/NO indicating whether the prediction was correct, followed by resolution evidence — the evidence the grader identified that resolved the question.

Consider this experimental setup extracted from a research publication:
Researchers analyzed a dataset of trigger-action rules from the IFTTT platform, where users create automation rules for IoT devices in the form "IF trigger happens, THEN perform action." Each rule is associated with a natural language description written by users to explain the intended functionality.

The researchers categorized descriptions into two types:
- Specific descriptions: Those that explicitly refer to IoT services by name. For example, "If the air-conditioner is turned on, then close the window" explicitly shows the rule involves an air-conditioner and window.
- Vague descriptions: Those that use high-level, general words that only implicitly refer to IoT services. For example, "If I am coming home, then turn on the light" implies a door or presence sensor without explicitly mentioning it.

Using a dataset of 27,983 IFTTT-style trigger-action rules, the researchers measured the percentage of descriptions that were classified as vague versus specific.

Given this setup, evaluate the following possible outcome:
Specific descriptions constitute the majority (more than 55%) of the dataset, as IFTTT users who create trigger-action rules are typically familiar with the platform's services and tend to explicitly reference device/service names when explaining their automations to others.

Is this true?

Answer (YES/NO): NO